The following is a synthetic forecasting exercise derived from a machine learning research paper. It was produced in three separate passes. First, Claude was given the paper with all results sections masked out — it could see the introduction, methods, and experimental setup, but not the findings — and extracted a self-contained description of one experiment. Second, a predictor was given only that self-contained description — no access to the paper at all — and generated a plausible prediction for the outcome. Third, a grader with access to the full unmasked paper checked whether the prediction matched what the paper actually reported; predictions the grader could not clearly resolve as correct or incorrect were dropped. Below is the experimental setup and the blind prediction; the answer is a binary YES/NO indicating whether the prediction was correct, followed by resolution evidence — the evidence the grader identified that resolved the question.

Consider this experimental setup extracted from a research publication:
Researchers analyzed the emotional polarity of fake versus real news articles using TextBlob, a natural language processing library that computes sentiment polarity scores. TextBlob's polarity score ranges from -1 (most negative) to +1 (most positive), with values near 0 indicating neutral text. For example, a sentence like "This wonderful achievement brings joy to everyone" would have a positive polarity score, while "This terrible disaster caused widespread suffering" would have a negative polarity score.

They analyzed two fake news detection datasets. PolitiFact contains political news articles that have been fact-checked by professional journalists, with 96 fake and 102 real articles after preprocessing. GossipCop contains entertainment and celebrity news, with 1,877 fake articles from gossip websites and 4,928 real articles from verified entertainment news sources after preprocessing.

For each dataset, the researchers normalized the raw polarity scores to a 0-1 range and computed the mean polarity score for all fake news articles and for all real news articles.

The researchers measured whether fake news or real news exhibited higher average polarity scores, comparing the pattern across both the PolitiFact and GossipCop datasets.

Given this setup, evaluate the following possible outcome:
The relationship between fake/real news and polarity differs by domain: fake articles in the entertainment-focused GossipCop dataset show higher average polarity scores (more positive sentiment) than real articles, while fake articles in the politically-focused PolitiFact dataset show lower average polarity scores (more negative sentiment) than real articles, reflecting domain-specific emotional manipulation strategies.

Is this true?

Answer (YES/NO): NO